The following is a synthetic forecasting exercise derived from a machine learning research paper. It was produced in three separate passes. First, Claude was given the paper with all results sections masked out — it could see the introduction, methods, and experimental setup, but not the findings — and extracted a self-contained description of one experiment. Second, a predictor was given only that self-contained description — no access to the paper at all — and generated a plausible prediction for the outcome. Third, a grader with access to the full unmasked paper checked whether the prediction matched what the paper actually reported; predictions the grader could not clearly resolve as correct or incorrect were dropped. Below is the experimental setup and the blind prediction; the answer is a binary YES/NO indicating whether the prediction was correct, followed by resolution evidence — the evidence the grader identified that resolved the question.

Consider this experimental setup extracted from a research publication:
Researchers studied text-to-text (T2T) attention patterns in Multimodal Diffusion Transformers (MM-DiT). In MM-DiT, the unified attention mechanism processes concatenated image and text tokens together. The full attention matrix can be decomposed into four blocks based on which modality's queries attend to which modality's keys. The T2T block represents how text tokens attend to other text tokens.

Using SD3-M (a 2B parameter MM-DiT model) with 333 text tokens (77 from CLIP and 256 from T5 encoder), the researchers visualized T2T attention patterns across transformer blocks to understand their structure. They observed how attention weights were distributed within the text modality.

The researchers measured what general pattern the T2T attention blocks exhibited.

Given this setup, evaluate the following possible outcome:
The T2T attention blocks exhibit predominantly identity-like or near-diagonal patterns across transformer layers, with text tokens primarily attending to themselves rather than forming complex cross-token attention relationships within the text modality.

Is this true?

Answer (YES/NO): YES